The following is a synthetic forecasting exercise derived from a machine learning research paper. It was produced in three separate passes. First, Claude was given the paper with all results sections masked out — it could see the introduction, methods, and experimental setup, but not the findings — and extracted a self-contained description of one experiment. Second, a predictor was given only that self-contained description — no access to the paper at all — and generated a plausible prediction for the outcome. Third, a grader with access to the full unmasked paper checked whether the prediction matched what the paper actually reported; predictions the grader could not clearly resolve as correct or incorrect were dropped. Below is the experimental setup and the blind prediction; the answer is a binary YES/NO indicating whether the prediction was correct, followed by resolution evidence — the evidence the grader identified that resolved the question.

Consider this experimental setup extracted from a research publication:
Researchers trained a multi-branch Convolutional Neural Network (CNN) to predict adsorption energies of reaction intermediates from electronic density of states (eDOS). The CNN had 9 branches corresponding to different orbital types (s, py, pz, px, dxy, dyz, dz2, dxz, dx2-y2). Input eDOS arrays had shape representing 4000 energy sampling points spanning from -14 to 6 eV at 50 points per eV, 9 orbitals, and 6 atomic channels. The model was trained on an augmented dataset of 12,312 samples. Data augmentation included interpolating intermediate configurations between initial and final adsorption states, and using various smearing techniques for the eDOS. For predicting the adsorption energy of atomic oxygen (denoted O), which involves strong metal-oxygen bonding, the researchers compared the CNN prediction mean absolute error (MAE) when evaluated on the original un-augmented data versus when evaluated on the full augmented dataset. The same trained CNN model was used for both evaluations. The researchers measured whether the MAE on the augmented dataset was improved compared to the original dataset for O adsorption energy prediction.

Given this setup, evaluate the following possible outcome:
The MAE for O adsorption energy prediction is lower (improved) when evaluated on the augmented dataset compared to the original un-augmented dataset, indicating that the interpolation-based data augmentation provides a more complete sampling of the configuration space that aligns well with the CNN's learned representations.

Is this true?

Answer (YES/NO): YES